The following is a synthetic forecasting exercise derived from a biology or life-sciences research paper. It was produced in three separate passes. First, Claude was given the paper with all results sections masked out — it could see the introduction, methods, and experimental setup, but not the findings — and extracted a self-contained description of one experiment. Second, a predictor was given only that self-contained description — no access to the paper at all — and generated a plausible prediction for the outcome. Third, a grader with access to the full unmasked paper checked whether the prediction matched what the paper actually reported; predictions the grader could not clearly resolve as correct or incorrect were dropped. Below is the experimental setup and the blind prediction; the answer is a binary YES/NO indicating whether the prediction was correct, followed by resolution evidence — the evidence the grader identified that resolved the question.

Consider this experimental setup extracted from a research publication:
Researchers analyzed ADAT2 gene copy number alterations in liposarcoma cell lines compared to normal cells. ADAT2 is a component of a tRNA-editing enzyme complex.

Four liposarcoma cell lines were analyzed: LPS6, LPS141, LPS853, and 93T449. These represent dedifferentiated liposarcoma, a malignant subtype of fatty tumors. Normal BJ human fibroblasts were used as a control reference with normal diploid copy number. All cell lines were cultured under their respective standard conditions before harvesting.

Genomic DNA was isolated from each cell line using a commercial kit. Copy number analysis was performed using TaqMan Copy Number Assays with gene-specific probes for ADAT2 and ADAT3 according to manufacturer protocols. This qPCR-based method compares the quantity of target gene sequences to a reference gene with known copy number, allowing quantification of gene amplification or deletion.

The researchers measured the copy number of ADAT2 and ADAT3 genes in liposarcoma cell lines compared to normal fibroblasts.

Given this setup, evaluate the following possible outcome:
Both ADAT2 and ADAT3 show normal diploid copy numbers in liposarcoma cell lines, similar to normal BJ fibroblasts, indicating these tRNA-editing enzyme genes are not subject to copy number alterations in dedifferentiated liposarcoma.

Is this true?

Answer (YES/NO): NO